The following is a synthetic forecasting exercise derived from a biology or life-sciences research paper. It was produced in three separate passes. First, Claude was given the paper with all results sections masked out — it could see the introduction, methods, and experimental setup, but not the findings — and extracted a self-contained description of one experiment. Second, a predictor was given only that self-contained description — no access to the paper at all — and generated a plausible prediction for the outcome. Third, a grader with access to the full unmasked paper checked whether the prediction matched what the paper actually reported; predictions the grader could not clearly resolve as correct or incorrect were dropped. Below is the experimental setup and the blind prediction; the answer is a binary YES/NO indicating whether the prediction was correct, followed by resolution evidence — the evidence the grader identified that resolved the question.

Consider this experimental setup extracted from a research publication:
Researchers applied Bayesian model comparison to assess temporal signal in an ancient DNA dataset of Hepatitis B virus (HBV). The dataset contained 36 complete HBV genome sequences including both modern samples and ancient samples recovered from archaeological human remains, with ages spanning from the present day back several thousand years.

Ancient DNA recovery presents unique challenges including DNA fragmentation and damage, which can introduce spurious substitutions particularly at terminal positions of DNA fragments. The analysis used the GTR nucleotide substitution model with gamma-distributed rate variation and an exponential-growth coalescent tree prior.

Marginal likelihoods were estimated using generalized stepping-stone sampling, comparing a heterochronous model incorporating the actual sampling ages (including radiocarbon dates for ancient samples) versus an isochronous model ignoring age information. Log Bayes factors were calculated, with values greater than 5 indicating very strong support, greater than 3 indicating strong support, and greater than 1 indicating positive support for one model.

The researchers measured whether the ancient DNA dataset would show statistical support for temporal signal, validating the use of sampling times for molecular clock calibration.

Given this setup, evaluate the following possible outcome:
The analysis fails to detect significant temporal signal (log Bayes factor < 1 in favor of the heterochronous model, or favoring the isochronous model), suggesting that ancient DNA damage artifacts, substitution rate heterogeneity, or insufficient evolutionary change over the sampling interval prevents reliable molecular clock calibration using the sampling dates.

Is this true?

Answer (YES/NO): YES